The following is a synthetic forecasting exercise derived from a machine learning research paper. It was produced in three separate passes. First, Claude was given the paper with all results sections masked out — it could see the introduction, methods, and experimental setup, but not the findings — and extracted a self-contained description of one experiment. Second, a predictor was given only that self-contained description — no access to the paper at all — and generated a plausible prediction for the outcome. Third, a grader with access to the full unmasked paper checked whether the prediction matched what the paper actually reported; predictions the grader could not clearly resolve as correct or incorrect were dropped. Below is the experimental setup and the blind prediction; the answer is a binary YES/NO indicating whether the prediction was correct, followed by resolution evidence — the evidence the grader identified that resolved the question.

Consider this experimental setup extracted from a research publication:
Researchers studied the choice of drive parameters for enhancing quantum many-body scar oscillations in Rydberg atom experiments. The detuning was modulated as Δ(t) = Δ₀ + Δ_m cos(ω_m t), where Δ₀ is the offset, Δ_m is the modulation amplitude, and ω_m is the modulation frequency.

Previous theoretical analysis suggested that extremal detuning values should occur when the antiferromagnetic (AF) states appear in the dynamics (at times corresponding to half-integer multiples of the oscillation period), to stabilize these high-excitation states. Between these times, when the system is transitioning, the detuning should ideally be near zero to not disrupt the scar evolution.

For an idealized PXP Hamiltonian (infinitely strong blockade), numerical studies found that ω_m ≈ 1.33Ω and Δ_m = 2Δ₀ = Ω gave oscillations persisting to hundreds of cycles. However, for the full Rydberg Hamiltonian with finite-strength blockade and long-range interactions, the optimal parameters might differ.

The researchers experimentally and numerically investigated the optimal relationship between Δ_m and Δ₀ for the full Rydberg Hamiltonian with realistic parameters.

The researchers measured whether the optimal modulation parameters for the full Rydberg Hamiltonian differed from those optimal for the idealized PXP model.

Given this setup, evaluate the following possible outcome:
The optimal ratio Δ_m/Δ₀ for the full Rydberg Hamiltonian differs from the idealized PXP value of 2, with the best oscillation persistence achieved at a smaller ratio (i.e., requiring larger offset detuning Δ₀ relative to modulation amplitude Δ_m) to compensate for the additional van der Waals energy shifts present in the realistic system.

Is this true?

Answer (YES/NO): YES